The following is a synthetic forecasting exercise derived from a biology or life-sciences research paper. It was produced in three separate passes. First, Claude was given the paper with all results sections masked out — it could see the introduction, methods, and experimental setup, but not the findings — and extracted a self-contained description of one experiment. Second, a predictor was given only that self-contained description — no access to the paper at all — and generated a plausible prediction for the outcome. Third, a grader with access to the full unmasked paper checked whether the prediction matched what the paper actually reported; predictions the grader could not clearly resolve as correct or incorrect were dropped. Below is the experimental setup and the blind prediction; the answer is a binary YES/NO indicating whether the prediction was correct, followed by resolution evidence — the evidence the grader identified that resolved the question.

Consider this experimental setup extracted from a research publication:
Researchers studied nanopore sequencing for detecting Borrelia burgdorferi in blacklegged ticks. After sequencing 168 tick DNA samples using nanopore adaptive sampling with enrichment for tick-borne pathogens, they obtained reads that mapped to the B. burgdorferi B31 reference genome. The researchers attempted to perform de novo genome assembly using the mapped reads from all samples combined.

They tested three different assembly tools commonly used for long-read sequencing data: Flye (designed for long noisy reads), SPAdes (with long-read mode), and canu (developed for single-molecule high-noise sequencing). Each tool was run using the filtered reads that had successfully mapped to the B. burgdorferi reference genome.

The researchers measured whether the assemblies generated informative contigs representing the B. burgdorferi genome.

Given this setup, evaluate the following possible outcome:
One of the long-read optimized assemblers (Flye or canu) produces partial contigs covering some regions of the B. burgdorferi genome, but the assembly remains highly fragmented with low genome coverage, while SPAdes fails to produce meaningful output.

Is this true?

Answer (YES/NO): NO